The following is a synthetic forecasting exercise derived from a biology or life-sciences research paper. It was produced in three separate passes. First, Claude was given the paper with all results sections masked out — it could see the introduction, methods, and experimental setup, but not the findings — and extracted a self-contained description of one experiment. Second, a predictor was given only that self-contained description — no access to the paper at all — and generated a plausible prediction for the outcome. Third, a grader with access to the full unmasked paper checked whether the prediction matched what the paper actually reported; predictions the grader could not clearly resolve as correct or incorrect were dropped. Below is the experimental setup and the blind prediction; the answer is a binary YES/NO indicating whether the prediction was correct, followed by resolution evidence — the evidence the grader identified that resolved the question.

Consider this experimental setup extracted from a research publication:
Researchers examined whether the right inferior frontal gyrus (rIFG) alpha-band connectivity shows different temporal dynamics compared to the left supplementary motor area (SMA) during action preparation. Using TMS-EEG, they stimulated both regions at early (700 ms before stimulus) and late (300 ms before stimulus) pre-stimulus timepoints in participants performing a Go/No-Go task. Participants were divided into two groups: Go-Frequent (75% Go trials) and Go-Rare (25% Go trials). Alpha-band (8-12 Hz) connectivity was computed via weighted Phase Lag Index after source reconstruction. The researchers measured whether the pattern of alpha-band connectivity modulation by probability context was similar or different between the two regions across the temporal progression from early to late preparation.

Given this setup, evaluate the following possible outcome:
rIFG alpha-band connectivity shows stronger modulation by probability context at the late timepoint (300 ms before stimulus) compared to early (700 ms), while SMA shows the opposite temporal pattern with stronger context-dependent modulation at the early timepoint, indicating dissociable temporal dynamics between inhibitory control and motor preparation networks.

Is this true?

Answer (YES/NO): NO